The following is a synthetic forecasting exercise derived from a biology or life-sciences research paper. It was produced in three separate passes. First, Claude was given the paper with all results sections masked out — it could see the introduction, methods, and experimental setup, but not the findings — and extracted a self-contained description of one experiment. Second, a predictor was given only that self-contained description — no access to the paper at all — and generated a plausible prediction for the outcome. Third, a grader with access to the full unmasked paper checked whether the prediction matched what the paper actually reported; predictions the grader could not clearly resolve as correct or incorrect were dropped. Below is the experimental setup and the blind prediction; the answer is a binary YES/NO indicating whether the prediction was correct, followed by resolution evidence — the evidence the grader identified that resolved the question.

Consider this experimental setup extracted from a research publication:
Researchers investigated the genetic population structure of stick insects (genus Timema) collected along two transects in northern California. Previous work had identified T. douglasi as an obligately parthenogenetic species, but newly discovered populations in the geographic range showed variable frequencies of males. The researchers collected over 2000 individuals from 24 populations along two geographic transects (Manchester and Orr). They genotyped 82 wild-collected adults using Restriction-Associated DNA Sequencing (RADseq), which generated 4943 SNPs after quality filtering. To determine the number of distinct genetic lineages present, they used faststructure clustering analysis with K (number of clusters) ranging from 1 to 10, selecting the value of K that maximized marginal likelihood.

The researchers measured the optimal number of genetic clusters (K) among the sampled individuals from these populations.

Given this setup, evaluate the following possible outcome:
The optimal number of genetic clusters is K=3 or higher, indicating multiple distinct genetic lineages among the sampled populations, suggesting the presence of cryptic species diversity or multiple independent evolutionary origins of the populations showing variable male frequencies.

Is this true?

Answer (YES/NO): YES